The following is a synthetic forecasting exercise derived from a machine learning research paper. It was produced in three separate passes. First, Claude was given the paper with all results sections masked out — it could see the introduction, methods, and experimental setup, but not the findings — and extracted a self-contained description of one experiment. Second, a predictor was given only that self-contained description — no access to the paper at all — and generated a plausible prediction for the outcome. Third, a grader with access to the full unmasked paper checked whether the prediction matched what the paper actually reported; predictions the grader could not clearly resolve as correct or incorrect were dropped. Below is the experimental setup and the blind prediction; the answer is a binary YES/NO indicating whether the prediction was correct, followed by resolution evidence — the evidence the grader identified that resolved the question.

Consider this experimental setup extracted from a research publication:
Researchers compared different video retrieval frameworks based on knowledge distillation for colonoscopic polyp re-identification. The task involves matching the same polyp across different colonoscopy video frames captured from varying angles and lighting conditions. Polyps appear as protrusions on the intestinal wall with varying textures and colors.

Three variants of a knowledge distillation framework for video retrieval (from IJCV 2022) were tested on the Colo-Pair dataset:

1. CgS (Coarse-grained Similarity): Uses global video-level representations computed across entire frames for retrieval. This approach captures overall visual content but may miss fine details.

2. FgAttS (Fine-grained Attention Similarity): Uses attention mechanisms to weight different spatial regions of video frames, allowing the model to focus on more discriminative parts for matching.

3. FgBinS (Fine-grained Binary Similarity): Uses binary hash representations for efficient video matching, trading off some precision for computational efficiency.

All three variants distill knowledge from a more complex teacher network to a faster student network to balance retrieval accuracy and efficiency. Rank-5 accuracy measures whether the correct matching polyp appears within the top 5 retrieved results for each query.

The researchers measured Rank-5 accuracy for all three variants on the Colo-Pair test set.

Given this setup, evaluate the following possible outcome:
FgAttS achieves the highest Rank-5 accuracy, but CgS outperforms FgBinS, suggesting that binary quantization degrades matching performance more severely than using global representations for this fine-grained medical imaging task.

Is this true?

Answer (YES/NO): YES